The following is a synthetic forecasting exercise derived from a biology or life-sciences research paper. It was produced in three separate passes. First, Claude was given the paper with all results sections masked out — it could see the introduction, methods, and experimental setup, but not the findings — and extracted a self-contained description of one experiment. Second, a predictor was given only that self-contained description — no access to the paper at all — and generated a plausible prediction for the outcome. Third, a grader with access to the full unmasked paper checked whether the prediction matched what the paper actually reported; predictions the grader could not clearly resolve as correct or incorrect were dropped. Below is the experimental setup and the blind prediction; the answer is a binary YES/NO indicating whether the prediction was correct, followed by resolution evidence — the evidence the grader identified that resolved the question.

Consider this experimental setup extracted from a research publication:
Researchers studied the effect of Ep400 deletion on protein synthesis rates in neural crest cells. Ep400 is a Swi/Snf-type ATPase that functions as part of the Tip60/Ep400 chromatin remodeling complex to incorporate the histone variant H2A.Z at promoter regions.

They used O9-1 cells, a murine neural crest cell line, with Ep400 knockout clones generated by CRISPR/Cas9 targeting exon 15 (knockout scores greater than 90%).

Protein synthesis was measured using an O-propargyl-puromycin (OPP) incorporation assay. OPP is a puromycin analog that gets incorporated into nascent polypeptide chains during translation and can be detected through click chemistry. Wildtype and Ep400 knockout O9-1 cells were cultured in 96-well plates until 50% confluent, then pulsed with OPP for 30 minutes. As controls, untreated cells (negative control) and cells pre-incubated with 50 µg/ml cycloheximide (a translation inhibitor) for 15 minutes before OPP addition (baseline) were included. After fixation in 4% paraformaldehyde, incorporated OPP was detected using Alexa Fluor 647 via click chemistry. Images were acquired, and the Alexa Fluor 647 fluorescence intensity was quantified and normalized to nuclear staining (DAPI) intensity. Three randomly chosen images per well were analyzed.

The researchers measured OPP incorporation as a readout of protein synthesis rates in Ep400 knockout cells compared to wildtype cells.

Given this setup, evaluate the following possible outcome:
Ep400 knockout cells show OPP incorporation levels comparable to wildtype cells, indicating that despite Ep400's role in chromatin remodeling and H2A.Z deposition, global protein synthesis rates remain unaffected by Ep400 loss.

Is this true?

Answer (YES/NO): NO